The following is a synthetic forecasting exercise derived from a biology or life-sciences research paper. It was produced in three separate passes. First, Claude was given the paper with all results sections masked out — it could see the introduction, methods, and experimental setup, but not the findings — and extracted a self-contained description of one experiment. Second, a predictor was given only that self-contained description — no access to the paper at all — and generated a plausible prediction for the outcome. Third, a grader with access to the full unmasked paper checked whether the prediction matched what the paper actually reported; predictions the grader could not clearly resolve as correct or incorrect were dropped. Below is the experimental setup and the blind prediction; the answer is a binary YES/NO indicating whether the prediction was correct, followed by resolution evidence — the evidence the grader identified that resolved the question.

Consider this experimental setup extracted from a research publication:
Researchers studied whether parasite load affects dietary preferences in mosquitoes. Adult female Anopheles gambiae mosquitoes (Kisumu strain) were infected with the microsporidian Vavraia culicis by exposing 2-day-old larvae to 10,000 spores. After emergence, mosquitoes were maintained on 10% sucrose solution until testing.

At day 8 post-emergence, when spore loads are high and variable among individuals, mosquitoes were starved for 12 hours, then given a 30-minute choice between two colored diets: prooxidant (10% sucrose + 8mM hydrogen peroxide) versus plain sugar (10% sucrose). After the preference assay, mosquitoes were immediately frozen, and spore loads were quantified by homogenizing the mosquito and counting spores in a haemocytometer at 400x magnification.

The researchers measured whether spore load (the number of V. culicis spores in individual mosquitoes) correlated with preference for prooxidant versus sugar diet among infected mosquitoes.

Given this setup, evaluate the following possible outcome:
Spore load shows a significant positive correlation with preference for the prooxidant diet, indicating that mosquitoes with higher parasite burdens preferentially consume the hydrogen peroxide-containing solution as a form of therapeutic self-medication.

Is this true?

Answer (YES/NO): NO